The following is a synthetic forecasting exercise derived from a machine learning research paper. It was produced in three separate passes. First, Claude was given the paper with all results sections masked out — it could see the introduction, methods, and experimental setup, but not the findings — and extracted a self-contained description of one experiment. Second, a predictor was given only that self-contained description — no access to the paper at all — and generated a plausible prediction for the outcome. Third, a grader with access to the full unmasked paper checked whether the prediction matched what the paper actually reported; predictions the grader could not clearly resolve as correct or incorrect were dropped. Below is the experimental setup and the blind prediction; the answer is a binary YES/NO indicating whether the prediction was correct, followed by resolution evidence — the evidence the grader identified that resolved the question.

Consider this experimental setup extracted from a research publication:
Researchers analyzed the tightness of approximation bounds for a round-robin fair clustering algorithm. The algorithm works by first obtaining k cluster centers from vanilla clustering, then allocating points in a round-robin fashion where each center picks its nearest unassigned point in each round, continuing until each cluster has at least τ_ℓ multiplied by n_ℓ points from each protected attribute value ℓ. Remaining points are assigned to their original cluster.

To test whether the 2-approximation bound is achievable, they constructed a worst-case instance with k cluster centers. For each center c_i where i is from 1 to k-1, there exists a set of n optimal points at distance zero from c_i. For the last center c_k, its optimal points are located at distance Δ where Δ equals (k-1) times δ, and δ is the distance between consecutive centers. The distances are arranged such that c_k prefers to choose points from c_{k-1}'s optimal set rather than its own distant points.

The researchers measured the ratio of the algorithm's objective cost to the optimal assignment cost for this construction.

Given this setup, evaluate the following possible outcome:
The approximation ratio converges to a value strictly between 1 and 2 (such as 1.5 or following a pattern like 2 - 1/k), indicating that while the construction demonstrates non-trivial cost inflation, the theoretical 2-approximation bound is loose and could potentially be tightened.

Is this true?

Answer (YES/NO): NO